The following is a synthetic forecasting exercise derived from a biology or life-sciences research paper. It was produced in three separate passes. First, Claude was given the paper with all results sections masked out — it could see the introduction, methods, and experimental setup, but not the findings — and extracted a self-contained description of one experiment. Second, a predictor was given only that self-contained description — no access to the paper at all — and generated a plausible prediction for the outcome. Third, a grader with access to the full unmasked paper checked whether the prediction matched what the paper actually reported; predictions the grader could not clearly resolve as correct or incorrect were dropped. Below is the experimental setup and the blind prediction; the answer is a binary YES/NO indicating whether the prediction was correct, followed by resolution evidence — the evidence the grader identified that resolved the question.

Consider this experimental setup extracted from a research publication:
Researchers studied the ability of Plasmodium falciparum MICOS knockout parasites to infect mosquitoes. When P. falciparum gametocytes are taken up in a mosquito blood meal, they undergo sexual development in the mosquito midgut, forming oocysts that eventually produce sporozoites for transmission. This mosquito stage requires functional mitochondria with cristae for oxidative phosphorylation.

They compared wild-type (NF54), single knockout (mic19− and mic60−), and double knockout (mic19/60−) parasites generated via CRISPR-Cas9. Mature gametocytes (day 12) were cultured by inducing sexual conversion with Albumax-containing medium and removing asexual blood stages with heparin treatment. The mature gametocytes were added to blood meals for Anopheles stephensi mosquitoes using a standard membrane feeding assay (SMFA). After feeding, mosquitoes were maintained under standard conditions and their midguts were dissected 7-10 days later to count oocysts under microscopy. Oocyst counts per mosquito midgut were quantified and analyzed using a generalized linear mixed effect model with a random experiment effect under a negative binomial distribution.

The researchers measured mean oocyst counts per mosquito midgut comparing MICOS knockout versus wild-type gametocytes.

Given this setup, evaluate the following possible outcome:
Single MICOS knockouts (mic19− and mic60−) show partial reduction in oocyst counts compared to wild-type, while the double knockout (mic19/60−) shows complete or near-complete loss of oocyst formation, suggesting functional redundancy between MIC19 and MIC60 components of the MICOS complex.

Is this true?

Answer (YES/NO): NO